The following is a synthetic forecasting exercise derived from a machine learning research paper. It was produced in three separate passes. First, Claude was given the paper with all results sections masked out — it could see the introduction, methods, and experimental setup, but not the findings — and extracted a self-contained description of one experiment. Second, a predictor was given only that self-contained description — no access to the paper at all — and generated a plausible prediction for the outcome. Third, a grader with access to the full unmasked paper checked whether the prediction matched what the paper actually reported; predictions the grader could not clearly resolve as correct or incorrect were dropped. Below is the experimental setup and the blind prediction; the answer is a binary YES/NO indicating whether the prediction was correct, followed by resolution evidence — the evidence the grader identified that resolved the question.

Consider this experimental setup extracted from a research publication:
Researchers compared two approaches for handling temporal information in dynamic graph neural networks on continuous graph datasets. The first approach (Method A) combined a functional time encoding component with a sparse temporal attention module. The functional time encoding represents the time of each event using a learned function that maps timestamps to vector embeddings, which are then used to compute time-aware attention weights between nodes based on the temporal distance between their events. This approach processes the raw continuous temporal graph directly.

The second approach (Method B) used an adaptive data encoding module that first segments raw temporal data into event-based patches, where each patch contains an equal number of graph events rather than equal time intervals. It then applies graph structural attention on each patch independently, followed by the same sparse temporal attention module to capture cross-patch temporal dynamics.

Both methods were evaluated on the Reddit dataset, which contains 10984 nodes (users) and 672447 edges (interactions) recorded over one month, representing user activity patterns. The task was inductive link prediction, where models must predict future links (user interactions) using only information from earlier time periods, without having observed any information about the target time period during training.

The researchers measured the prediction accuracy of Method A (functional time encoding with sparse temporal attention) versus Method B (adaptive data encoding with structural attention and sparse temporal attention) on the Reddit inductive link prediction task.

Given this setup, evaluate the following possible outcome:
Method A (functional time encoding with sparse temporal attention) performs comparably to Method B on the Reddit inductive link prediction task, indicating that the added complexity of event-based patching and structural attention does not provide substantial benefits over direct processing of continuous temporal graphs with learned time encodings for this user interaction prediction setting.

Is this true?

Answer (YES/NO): NO